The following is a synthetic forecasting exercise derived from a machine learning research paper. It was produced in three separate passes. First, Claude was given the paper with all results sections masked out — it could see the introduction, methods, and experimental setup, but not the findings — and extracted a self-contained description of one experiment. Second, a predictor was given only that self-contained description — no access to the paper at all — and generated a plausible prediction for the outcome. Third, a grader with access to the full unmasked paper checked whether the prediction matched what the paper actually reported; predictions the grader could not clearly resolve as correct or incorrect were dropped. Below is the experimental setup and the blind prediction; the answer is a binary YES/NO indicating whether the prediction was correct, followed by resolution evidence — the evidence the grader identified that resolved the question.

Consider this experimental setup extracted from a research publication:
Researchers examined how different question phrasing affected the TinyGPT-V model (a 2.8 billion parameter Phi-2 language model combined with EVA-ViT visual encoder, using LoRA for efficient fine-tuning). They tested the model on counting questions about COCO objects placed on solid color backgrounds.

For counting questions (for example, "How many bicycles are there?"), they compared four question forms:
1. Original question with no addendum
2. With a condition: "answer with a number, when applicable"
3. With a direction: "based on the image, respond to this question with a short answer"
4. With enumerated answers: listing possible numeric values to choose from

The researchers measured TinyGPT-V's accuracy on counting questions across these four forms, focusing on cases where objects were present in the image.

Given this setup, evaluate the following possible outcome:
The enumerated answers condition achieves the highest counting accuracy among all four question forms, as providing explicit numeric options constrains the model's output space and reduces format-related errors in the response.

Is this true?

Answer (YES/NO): NO